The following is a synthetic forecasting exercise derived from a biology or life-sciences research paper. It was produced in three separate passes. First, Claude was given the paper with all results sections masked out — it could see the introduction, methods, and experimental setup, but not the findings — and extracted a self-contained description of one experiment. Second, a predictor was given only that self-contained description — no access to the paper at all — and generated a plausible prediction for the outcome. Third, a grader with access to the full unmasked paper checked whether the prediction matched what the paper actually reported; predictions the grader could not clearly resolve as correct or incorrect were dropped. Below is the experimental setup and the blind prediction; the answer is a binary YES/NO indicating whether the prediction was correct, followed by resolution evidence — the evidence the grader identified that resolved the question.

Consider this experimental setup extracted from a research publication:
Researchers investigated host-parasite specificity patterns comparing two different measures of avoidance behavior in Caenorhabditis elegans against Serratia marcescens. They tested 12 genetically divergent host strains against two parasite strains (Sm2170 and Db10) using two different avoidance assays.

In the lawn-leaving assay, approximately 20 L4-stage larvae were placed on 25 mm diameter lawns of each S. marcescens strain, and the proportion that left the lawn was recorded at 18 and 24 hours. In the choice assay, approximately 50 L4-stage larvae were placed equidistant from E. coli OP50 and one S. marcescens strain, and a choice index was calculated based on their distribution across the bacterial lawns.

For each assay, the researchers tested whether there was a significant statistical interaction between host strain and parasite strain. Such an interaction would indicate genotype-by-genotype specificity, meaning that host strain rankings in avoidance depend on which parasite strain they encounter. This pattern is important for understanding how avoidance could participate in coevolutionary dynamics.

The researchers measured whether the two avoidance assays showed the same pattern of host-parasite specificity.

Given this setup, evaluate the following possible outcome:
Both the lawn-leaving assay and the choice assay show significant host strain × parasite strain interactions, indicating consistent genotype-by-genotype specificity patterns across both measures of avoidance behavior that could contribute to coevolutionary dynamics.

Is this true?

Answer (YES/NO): NO